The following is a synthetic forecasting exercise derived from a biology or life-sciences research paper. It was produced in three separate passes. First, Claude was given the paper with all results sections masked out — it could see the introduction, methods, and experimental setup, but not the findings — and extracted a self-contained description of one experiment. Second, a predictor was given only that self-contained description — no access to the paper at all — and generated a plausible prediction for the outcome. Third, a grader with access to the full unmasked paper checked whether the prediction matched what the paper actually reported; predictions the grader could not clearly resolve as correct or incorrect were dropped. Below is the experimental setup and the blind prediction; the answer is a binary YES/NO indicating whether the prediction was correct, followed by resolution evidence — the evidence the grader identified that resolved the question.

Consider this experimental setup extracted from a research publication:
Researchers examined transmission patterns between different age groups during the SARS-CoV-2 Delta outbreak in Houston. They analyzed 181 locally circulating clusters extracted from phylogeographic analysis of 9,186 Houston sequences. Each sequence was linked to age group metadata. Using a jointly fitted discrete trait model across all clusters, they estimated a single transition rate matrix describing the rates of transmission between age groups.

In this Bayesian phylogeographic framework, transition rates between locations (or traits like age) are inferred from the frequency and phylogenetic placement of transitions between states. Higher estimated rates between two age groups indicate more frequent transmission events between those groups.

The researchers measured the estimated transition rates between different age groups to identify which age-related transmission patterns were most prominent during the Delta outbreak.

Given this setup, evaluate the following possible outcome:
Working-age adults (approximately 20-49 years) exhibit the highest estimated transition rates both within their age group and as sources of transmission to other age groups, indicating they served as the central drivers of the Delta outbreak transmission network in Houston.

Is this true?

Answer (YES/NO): YES